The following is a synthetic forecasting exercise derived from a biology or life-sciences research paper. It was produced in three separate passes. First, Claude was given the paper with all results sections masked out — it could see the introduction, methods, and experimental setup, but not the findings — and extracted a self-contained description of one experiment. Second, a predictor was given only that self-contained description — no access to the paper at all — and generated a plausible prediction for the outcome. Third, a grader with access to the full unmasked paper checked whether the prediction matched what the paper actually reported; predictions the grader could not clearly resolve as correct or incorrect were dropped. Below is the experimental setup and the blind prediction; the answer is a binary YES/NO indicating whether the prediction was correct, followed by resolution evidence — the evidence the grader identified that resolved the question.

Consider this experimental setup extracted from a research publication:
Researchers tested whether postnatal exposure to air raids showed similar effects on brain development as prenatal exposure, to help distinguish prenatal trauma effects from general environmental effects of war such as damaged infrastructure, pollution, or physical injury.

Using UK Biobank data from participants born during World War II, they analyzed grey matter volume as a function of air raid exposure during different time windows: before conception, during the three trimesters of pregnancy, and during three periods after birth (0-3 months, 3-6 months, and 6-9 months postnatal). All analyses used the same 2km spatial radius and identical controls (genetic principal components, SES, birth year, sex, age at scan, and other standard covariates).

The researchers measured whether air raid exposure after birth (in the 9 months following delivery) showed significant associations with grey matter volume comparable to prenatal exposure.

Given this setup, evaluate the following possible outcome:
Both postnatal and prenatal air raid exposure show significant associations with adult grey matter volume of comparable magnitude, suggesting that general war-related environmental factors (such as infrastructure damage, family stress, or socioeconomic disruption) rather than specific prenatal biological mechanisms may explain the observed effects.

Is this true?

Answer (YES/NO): NO